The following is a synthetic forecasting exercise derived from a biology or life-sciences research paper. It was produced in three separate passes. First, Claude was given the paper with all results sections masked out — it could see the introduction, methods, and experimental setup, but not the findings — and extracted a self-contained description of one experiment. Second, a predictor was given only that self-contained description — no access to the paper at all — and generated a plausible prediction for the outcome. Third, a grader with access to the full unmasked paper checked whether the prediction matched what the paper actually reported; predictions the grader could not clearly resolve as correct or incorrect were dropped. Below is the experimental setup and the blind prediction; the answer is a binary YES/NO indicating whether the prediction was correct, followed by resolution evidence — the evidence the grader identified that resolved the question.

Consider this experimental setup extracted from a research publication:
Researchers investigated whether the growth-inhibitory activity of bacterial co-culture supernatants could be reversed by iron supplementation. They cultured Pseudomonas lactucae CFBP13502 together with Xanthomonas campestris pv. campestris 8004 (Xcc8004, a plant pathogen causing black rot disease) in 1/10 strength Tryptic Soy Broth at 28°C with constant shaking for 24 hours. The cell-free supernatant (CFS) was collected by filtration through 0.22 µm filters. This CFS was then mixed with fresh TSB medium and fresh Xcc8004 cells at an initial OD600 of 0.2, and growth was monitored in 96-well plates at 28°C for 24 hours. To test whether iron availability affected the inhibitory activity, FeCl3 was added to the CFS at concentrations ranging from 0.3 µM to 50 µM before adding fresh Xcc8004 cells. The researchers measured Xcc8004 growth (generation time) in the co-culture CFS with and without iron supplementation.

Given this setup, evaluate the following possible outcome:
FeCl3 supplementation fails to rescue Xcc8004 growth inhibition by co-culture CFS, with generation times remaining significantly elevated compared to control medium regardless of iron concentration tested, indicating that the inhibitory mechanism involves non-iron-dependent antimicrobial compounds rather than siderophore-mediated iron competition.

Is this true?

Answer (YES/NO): NO